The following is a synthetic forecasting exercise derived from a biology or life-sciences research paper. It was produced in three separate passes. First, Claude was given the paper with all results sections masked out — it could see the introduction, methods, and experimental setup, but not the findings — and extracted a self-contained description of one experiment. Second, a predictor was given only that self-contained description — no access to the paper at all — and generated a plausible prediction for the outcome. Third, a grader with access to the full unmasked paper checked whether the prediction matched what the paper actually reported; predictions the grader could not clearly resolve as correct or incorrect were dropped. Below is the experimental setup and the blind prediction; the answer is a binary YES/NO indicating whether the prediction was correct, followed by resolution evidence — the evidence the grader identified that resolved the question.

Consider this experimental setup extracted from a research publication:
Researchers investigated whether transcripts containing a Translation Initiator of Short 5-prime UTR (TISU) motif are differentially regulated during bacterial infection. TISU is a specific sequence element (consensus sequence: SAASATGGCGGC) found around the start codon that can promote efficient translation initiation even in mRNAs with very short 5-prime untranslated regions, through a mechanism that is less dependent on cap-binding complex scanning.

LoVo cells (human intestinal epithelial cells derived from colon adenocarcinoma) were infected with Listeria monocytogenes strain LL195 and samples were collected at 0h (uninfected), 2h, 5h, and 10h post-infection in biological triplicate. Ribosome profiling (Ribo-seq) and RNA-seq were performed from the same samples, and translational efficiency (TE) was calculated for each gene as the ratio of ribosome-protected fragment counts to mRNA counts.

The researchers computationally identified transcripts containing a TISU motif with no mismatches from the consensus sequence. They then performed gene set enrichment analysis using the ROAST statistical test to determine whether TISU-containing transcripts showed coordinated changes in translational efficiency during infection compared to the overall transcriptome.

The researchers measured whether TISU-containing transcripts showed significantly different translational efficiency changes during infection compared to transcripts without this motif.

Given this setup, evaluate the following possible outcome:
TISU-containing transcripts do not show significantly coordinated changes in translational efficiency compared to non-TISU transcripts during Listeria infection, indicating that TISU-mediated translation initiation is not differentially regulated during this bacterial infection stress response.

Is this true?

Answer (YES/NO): YES